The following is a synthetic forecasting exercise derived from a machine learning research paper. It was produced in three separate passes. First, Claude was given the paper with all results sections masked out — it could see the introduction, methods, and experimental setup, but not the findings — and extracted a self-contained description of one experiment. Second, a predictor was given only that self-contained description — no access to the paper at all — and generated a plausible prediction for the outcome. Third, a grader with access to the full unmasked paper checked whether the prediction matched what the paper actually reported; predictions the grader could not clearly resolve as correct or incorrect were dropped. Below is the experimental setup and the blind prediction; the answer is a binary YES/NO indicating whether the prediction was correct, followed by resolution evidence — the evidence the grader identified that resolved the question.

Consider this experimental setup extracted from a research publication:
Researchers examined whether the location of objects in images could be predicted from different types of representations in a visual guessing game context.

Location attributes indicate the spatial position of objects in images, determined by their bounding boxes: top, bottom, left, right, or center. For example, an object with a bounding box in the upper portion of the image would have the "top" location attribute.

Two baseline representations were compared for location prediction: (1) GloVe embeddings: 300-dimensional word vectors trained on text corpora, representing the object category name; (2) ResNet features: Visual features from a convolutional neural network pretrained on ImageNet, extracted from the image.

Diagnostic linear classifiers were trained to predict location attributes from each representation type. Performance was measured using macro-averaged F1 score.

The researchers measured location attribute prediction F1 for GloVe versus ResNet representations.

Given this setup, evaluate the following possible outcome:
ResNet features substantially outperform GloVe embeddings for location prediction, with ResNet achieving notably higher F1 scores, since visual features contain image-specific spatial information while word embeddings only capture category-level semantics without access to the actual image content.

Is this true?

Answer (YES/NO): YES